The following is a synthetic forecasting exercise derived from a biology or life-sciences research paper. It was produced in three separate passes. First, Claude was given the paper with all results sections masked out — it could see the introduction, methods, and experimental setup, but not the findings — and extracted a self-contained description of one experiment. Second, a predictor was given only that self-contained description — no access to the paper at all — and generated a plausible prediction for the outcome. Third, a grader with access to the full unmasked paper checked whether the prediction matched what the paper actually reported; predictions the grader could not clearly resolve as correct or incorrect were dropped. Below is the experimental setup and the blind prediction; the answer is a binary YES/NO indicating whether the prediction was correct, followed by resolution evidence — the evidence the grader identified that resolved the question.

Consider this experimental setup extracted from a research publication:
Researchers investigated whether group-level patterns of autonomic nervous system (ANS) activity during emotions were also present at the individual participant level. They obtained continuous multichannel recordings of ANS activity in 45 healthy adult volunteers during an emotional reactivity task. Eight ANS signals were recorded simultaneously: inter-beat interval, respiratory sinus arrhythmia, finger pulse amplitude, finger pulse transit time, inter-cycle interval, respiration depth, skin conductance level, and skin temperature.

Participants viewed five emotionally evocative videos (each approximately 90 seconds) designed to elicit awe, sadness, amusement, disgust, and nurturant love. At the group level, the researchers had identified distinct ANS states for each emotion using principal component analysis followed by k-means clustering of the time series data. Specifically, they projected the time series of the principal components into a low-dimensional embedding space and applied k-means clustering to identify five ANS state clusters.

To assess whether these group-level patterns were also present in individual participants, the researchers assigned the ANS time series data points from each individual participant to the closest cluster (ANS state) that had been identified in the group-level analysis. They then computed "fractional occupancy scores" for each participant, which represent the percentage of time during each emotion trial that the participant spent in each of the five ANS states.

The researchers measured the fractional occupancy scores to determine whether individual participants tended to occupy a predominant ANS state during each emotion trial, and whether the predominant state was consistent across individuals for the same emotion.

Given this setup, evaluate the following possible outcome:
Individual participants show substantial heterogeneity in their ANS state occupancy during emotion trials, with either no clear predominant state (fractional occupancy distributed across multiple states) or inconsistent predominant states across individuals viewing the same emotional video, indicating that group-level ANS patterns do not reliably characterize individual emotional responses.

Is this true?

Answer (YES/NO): NO